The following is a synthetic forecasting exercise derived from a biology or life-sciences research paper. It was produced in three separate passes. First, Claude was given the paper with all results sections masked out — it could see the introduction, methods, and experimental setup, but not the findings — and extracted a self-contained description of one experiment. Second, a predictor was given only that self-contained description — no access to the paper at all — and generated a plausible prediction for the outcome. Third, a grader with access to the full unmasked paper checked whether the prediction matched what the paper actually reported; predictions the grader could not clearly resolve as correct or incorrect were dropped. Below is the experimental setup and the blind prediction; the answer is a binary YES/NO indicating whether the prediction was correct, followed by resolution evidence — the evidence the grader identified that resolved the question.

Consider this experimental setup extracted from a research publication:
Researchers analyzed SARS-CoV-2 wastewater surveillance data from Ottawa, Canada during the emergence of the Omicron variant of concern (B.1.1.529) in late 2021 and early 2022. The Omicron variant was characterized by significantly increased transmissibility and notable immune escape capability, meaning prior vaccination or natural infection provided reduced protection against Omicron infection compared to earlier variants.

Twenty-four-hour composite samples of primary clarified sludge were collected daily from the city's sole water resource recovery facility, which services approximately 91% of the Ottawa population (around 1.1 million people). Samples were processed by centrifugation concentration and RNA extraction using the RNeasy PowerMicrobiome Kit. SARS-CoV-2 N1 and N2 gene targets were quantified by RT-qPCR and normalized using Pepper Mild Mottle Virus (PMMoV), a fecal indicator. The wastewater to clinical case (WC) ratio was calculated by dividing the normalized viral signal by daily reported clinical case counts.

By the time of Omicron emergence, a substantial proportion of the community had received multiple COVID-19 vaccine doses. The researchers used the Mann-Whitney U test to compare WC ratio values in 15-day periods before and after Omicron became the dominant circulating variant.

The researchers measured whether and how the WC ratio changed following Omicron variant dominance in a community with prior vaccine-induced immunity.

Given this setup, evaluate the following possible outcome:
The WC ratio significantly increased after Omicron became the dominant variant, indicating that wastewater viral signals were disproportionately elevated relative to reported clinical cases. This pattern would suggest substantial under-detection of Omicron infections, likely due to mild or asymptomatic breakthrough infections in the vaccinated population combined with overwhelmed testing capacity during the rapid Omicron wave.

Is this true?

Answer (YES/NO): NO